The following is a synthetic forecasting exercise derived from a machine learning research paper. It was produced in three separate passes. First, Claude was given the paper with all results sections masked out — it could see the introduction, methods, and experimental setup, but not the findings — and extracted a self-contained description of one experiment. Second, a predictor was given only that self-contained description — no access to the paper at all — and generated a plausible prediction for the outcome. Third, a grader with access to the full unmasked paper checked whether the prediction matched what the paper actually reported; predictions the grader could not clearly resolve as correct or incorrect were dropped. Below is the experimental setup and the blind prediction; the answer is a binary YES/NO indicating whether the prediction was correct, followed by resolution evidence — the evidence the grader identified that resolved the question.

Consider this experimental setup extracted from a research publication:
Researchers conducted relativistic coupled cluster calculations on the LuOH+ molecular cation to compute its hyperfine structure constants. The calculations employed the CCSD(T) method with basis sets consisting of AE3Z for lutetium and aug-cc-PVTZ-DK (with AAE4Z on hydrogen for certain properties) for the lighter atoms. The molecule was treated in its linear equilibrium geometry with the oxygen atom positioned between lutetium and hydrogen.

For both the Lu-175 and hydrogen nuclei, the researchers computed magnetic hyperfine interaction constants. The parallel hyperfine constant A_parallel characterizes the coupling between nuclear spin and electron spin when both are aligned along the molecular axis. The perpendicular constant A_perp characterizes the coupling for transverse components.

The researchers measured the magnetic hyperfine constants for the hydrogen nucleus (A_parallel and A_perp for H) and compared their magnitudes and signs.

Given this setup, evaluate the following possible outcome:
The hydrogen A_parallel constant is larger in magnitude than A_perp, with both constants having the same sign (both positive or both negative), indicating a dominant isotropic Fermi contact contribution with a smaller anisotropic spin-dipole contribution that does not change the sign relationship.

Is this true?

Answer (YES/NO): NO